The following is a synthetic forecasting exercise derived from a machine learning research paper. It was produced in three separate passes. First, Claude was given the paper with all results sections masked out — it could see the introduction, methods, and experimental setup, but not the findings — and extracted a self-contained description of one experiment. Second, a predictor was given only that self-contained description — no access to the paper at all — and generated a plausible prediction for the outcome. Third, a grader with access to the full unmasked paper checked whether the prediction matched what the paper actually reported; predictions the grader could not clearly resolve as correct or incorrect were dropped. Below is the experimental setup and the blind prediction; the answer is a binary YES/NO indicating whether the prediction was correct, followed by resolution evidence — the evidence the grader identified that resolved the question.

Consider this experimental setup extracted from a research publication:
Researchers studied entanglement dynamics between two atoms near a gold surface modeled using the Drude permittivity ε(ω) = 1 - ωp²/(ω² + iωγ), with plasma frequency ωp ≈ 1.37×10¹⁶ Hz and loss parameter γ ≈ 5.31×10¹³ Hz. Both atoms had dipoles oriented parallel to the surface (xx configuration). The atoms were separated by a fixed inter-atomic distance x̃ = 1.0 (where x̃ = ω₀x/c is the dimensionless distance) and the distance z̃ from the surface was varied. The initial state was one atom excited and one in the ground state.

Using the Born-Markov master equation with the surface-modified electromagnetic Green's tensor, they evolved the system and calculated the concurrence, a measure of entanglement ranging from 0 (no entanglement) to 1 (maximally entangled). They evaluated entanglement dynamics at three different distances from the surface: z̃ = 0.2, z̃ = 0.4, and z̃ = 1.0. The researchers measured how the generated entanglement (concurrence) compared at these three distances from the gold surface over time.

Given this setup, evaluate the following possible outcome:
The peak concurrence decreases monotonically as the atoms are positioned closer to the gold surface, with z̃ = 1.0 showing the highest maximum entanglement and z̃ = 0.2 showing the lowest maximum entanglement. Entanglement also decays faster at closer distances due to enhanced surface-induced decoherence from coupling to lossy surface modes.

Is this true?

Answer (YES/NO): NO